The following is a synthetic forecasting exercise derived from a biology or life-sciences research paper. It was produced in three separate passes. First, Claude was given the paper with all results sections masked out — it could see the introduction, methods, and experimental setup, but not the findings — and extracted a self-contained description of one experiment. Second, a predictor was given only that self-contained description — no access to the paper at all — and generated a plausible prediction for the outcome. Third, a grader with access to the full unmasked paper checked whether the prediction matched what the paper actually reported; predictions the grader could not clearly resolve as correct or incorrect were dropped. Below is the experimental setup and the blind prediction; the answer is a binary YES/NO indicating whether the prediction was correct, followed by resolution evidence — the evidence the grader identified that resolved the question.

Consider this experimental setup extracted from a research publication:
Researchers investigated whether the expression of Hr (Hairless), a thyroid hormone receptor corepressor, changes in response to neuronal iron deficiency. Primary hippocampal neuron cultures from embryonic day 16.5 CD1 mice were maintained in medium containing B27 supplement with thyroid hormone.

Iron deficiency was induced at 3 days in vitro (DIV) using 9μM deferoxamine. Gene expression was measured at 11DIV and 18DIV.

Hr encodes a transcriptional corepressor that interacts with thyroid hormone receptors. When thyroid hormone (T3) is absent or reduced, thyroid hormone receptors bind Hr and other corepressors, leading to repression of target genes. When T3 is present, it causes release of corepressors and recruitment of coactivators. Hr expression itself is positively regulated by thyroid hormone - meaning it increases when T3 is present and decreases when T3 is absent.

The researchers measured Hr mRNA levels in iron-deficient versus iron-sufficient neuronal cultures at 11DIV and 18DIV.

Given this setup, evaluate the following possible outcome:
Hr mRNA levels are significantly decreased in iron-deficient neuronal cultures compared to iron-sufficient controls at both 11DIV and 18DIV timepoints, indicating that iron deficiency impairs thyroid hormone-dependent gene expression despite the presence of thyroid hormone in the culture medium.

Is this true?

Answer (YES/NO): NO